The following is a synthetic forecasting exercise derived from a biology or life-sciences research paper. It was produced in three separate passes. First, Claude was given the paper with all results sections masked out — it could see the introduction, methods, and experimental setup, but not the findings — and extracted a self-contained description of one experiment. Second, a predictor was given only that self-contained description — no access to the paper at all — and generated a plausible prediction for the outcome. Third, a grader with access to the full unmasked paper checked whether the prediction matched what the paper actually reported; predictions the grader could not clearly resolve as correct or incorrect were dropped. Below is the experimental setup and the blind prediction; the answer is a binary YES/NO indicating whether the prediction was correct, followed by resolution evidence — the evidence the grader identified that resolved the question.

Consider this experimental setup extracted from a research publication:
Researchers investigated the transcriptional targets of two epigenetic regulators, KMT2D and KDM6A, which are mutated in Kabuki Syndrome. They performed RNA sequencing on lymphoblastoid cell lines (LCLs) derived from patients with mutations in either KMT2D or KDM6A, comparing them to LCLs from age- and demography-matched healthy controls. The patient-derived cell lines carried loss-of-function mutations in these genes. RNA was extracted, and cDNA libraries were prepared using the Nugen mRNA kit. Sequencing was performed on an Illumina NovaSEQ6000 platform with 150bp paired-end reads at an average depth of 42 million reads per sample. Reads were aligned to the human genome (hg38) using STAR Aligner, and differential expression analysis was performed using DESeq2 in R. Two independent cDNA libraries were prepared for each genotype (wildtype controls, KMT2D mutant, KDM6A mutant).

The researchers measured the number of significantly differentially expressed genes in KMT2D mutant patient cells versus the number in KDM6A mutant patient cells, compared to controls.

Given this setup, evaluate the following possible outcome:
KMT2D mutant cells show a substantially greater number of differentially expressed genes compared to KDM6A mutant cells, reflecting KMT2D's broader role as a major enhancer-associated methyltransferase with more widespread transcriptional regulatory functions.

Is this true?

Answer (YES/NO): NO